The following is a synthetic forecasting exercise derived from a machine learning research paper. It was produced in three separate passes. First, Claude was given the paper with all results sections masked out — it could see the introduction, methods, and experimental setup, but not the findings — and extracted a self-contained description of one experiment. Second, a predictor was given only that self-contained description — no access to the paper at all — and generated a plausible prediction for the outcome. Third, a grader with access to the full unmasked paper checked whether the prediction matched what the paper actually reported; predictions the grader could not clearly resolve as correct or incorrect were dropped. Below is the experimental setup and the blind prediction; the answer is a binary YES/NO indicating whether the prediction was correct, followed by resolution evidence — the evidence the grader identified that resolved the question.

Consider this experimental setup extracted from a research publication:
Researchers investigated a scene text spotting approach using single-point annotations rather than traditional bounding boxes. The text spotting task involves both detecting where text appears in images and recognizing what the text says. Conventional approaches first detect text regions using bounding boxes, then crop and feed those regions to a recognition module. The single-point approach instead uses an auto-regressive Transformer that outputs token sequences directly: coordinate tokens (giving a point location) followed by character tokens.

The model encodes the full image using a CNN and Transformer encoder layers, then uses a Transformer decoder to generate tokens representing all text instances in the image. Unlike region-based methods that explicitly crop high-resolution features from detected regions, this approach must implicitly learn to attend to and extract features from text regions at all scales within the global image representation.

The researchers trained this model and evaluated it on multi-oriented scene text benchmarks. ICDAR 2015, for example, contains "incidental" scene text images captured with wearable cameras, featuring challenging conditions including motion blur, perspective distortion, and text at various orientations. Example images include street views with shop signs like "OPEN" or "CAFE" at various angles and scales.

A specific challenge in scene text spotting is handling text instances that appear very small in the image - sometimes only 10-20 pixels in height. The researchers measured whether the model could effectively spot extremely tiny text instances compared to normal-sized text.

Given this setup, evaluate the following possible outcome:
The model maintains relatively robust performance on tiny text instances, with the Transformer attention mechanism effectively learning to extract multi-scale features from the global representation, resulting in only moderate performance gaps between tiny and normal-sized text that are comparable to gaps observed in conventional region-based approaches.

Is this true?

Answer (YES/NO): NO